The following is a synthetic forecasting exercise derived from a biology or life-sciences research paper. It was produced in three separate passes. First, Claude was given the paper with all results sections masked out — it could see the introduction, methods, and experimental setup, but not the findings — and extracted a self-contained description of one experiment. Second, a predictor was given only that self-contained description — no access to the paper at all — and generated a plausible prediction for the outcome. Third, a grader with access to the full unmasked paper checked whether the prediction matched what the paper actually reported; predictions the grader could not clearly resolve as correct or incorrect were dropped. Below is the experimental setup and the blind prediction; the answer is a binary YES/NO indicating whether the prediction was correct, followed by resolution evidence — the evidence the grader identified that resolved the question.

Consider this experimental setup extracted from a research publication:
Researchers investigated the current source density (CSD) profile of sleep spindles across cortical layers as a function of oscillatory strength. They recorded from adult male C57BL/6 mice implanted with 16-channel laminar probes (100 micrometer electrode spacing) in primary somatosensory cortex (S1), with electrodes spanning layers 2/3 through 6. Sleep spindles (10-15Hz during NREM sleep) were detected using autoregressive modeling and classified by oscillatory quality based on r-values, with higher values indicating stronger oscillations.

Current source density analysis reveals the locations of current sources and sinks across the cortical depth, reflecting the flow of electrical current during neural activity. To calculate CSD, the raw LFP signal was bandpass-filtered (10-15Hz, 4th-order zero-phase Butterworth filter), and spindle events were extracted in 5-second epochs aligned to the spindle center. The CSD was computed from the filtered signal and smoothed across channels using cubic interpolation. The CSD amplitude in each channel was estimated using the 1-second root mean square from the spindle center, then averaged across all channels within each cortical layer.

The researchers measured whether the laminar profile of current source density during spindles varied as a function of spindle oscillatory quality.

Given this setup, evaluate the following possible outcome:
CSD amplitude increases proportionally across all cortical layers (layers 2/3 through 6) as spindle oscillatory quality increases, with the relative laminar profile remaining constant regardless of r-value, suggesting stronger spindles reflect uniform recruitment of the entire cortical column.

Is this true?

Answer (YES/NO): NO